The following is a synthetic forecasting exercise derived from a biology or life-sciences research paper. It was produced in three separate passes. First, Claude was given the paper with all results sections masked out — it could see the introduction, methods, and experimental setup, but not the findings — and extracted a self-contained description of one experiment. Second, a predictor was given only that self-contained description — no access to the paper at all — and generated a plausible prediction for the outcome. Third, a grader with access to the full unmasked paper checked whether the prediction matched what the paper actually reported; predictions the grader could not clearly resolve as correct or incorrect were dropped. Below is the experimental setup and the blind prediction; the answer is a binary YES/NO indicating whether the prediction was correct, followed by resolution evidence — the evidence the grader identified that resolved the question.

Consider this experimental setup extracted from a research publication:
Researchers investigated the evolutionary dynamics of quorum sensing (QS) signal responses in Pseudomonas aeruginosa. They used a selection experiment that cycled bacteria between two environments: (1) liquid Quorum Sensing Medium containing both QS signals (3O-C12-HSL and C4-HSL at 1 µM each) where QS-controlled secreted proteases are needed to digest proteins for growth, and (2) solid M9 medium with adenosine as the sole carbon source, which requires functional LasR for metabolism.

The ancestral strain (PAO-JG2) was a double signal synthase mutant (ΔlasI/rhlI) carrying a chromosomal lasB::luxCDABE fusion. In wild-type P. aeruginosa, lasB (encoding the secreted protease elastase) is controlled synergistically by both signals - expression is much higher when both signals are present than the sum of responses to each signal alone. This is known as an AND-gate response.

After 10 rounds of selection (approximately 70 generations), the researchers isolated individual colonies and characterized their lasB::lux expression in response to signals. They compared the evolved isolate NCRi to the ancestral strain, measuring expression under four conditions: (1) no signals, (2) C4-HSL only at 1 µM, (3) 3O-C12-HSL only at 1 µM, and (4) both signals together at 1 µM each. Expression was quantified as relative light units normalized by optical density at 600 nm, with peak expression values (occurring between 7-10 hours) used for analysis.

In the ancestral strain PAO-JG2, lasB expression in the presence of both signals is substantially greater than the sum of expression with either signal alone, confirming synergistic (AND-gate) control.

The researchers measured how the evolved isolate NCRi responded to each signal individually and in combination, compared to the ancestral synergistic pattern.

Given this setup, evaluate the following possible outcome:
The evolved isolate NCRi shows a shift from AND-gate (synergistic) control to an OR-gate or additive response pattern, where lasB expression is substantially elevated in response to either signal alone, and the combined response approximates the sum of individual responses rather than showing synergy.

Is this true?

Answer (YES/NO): NO